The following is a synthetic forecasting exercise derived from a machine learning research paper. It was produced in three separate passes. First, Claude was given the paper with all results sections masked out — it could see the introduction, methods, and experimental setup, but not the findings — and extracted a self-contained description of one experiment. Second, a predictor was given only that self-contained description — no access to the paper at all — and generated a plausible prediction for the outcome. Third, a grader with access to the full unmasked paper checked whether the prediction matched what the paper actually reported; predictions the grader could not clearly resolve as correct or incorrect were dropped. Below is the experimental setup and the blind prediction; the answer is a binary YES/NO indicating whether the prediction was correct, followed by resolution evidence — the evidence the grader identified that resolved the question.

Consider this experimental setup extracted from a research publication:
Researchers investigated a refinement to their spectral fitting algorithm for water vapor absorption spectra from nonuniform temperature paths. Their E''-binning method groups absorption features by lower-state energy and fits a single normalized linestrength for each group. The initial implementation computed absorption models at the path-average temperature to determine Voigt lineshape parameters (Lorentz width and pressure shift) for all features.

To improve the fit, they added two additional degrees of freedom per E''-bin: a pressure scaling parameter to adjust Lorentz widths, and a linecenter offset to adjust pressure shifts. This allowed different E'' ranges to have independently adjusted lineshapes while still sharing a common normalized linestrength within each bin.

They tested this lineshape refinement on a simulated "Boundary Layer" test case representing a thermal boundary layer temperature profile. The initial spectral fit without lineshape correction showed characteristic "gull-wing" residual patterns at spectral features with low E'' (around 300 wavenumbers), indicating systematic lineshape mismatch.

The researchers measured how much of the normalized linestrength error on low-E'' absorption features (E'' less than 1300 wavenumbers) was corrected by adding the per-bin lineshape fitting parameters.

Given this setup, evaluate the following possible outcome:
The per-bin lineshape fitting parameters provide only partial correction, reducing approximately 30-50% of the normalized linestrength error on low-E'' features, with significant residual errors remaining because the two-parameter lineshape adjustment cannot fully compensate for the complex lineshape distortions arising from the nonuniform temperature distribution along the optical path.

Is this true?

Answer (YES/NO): NO